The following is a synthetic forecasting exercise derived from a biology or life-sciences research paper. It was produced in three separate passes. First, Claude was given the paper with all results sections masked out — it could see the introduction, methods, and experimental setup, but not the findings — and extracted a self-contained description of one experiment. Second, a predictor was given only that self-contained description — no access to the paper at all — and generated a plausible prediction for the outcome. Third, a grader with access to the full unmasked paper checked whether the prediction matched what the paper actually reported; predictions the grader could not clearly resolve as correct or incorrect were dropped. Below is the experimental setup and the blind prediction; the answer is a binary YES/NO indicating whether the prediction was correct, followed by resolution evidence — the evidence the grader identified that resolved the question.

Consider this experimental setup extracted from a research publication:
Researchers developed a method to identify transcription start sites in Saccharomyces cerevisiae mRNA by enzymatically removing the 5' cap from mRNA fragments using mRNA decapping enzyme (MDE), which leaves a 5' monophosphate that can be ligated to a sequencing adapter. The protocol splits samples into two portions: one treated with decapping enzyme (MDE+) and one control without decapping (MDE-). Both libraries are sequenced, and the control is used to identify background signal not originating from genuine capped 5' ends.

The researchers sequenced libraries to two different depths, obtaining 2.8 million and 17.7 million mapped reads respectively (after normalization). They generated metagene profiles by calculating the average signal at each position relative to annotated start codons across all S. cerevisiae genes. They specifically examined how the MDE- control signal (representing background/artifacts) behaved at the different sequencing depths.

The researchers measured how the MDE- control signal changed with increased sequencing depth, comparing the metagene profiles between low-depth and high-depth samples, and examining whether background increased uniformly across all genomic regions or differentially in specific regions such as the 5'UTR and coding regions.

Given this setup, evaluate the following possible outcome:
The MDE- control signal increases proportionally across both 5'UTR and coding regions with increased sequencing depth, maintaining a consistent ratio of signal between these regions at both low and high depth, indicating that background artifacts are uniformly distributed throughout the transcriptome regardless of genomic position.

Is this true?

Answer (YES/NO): NO